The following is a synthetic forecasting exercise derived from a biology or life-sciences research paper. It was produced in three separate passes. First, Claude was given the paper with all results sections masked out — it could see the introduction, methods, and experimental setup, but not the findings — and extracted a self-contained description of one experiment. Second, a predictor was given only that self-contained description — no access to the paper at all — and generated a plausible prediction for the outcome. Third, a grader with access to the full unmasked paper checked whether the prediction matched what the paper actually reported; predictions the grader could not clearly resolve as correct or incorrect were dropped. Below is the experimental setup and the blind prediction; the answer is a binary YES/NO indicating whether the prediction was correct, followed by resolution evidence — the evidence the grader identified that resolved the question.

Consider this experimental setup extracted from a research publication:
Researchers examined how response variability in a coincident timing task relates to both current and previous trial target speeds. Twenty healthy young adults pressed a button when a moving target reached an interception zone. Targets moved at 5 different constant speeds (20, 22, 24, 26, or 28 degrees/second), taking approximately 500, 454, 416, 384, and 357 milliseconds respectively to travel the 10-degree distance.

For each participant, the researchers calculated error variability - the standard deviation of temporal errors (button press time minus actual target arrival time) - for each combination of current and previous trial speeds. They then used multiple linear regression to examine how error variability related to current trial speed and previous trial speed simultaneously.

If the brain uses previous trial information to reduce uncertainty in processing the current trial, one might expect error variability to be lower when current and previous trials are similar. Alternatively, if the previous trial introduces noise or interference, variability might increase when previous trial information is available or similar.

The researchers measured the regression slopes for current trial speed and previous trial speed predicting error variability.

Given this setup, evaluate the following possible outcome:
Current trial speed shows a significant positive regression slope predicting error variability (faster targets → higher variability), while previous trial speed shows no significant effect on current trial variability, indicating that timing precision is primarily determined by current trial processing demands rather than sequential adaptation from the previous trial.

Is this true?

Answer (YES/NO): NO